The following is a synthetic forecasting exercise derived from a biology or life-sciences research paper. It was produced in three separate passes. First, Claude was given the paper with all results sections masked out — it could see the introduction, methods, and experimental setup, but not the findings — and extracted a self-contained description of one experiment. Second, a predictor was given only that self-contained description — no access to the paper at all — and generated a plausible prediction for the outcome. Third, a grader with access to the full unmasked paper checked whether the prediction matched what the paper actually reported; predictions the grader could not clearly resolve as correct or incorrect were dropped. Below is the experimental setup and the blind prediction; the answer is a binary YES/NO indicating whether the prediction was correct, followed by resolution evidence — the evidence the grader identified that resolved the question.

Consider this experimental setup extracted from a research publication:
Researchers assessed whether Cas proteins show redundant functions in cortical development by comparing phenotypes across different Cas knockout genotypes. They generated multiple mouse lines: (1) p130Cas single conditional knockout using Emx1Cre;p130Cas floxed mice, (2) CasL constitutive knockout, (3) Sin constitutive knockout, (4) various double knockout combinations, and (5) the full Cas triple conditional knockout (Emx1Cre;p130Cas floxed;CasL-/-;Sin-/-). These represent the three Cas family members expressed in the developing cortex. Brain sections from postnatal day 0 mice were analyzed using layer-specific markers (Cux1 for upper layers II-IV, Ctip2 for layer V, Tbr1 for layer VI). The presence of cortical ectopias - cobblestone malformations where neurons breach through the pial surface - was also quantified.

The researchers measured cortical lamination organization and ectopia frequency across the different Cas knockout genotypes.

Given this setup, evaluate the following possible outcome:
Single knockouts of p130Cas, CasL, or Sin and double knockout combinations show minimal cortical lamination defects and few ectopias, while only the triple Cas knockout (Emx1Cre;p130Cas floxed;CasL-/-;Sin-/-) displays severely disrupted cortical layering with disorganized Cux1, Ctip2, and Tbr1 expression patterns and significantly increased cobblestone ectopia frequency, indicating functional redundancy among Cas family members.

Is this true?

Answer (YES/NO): NO